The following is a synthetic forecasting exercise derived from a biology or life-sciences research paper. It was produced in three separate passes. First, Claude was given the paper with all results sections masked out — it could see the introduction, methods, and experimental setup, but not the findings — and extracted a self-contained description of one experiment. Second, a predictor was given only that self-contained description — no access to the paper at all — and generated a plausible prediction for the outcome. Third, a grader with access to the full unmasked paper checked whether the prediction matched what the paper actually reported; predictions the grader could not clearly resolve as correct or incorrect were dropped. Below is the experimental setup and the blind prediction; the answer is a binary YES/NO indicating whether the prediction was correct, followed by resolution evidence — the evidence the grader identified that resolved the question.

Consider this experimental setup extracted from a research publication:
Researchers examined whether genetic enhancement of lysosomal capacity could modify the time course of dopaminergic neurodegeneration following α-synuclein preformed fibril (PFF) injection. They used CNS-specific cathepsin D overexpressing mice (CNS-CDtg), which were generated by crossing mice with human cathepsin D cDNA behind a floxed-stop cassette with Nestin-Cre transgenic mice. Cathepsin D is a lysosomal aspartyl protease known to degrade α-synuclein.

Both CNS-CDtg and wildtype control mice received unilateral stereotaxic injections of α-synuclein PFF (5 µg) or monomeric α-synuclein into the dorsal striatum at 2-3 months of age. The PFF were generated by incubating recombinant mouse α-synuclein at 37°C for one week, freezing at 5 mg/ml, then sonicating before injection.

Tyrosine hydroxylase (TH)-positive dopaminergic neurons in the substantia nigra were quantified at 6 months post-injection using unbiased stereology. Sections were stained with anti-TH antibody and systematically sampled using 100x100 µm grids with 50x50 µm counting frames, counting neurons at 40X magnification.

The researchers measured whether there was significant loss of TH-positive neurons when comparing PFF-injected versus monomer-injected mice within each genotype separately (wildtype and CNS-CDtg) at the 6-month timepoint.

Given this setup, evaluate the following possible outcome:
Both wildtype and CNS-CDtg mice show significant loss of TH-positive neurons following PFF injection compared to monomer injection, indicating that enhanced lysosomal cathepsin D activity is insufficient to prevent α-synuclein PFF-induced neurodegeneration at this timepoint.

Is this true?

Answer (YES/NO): NO